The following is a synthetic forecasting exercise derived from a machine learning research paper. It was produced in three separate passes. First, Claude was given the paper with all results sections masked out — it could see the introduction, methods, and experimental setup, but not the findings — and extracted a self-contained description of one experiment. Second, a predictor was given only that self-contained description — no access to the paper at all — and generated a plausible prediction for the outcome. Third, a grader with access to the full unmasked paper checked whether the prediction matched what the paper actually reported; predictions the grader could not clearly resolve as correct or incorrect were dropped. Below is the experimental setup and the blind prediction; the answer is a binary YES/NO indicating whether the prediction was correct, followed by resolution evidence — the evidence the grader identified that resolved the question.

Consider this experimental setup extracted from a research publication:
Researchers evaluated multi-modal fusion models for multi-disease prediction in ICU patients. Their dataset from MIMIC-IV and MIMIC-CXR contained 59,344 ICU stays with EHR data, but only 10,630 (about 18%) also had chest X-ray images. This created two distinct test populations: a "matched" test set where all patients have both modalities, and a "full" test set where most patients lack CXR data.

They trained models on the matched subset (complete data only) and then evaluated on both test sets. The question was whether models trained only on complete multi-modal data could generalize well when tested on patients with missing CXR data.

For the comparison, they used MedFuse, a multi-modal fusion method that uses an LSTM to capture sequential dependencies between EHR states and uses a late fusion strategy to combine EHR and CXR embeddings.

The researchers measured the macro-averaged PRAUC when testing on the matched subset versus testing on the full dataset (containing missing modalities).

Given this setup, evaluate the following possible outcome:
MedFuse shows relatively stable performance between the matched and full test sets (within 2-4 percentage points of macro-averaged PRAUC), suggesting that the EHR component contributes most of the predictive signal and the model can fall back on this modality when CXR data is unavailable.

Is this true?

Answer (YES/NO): NO